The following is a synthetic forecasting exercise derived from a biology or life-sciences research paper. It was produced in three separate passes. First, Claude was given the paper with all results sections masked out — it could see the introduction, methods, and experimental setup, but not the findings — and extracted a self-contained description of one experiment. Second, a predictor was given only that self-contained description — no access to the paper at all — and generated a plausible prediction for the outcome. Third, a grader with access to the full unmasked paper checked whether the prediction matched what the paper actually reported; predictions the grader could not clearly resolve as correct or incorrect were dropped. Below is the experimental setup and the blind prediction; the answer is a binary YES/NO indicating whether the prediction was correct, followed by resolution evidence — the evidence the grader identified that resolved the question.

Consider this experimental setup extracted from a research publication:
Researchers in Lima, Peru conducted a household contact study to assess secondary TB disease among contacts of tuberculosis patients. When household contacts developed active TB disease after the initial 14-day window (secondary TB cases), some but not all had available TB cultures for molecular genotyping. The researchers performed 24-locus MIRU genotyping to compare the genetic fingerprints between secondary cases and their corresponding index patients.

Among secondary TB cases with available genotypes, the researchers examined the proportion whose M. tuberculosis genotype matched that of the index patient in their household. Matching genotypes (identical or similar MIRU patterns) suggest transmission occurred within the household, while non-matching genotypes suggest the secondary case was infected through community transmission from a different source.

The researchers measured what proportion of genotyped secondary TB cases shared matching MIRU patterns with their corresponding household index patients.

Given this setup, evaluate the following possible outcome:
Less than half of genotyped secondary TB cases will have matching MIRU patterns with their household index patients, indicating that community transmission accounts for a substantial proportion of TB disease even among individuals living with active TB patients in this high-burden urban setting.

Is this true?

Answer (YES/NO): YES